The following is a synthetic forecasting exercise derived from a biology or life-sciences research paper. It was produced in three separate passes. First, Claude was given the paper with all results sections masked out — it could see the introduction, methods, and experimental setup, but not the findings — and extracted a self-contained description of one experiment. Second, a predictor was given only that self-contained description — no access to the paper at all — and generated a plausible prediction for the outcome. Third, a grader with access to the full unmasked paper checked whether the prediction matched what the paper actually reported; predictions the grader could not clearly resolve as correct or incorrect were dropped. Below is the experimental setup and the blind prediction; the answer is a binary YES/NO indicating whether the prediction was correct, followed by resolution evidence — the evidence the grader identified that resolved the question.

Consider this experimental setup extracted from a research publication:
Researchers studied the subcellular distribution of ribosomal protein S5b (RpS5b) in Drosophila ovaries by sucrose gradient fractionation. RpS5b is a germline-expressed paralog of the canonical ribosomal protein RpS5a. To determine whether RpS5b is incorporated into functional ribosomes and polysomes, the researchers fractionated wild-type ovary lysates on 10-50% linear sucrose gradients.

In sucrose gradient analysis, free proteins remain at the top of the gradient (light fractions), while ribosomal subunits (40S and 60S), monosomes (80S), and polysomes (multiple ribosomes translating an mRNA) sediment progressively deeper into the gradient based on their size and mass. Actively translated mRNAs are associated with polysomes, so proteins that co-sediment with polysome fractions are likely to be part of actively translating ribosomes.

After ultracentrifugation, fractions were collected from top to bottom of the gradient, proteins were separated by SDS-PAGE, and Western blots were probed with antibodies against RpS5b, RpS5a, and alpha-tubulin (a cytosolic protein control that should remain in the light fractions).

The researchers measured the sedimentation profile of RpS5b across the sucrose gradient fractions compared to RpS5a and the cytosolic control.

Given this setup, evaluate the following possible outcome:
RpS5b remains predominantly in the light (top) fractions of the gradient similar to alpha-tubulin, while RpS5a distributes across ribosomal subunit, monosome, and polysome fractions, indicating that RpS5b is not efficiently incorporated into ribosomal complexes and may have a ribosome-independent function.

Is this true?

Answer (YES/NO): NO